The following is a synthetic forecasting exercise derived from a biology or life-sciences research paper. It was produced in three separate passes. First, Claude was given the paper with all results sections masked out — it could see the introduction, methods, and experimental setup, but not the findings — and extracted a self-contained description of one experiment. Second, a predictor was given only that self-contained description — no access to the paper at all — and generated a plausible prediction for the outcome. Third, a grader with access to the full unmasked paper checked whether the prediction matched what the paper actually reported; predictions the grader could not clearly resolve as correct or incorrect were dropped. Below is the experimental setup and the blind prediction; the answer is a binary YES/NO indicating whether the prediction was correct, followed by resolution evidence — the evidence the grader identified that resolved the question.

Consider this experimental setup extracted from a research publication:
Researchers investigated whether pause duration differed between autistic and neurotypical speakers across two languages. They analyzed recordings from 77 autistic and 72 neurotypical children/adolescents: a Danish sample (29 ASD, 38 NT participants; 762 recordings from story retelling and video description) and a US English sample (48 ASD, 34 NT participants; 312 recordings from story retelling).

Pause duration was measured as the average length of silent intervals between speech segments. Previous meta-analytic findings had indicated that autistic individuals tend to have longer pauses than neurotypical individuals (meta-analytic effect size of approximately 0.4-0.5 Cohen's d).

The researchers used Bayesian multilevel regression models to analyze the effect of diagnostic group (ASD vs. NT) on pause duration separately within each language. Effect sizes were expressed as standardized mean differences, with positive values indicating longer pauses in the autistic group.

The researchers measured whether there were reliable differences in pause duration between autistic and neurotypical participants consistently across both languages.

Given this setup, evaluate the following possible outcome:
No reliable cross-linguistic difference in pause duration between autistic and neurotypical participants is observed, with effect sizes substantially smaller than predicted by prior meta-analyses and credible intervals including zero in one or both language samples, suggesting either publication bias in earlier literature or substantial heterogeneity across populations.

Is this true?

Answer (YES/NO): NO